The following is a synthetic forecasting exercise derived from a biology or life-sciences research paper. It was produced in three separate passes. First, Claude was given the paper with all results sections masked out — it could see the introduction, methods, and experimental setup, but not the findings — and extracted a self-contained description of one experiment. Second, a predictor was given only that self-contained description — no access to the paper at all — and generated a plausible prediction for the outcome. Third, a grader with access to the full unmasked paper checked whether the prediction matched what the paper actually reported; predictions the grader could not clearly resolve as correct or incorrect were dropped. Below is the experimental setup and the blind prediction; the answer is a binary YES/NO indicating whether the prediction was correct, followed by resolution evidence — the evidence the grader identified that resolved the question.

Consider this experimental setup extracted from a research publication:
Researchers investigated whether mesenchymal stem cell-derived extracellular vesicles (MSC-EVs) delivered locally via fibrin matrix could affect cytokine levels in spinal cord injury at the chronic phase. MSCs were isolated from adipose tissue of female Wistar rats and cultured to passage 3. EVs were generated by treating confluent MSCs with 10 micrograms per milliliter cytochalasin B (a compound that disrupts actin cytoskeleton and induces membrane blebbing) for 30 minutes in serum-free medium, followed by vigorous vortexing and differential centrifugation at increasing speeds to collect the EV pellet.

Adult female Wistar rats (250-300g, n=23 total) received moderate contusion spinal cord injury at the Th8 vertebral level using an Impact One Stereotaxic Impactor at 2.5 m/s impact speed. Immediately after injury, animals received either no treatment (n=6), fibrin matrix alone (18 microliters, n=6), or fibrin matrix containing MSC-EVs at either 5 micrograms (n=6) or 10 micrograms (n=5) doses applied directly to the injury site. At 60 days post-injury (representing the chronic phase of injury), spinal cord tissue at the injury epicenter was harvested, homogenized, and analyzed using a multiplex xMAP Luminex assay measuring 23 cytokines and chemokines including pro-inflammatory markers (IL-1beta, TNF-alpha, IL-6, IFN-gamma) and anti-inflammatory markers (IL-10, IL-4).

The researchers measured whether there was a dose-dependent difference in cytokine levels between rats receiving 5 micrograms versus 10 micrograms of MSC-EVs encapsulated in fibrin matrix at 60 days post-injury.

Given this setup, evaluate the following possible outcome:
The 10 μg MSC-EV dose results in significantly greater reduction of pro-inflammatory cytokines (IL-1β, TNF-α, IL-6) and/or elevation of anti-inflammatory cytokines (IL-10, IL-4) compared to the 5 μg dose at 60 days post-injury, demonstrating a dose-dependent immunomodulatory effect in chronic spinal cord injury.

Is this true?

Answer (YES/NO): NO